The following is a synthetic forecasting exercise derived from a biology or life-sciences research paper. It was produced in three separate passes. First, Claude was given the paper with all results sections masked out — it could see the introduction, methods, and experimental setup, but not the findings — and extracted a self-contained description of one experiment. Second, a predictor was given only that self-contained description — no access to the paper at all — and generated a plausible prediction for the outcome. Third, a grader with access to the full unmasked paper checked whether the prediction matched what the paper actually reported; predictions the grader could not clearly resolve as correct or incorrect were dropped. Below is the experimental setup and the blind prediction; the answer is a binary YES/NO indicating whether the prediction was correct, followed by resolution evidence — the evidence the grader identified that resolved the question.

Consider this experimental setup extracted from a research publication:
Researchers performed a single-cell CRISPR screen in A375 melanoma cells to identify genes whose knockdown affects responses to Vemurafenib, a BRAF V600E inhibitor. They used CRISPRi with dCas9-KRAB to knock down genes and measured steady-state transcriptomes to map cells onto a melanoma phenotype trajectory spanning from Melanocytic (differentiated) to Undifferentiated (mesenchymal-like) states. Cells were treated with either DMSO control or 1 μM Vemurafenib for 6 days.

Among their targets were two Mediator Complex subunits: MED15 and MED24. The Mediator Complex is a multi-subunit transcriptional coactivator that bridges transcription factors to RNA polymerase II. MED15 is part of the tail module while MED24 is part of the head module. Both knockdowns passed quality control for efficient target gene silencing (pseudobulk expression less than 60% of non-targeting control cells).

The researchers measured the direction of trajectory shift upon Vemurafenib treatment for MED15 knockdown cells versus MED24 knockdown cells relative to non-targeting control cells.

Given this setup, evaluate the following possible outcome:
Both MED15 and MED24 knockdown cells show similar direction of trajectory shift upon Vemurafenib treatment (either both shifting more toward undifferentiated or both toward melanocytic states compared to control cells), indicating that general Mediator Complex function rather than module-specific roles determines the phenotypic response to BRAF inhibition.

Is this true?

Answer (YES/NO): YES